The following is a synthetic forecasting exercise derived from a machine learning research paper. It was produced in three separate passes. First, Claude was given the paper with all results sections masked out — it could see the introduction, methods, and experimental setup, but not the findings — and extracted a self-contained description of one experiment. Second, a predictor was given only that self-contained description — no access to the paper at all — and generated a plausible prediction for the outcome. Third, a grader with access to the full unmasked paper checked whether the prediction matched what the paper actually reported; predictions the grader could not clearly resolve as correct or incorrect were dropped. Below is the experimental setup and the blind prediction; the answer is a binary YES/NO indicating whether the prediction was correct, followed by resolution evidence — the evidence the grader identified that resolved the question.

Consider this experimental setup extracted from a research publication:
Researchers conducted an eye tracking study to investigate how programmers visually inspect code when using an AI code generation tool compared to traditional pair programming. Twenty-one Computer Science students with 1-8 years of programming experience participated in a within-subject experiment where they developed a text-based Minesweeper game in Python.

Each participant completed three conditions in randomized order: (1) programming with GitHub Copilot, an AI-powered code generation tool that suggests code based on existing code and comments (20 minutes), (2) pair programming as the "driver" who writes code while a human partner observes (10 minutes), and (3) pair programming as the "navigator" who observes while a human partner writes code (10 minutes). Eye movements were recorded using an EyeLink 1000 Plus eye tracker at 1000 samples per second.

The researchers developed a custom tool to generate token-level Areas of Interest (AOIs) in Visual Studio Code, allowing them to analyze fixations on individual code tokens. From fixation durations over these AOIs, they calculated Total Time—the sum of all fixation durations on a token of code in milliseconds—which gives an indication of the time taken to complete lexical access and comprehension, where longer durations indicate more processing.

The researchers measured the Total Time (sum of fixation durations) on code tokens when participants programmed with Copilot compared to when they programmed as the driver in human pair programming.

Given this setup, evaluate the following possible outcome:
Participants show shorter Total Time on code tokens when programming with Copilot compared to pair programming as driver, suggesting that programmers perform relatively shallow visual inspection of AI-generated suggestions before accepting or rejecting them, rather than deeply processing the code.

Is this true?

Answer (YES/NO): YES